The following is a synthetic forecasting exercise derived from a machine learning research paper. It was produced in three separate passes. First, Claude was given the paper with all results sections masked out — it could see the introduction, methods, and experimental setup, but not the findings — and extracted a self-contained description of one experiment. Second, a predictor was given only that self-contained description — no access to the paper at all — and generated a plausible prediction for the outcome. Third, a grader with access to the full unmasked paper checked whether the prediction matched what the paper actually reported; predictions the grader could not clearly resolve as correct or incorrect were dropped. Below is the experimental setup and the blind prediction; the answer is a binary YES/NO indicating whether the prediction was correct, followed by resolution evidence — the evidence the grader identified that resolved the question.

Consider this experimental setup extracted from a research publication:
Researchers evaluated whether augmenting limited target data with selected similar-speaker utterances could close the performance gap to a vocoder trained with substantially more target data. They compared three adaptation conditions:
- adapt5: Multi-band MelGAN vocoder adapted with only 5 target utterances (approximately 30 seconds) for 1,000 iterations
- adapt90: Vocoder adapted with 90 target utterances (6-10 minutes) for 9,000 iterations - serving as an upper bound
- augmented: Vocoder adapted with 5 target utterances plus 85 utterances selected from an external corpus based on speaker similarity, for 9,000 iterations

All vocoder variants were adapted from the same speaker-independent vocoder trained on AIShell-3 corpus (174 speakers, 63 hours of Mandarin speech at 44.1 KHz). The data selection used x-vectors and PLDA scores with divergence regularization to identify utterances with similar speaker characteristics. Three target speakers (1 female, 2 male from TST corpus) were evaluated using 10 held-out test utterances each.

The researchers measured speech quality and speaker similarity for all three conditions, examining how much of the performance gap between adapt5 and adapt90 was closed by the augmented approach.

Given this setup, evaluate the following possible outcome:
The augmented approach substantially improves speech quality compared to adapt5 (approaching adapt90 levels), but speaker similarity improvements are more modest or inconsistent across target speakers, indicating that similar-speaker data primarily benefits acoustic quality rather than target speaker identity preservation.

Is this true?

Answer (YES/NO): NO